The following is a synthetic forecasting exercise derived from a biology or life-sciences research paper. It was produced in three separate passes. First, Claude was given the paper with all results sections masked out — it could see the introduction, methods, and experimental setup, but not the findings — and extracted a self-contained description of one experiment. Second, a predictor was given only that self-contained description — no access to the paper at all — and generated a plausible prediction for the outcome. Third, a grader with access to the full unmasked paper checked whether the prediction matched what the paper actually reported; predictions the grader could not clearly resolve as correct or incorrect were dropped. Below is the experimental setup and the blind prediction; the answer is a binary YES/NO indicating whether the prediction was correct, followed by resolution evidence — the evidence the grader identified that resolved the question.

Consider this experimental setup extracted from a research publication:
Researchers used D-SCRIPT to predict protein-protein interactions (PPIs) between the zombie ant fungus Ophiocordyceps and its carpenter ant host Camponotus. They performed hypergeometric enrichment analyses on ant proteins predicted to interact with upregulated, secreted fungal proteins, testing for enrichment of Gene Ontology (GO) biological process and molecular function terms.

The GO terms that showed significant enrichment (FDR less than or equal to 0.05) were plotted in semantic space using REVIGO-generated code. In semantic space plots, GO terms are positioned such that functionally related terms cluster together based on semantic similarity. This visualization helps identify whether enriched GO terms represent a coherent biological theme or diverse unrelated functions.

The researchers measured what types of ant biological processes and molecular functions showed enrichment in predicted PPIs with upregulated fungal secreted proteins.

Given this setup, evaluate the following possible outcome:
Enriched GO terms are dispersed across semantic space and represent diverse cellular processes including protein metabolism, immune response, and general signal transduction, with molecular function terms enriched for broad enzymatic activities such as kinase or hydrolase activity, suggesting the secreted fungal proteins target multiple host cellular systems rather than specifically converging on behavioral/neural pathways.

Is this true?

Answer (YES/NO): NO